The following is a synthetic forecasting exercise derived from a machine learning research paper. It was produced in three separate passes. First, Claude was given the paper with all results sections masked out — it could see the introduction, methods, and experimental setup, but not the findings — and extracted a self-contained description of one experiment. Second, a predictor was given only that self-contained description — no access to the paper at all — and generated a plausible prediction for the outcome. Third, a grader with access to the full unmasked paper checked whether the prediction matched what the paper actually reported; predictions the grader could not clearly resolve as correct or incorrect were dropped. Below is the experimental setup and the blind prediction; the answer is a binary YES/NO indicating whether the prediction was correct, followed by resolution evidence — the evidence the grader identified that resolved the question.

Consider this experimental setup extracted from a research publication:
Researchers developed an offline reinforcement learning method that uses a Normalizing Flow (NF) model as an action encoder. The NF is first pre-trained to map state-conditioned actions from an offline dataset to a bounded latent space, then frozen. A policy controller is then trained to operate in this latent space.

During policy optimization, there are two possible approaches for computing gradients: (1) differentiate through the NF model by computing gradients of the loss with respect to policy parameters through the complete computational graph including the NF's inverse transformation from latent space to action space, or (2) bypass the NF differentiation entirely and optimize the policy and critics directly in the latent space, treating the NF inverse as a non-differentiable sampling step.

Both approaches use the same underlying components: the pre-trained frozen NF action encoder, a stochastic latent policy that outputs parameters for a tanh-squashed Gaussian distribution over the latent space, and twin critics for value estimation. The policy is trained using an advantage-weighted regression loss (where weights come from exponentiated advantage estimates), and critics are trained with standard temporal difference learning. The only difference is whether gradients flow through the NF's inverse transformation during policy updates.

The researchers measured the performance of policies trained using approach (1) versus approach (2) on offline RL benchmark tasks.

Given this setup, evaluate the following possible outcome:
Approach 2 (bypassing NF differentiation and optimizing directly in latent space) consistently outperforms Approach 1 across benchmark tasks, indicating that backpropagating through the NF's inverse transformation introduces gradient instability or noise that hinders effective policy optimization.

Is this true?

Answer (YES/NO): NO